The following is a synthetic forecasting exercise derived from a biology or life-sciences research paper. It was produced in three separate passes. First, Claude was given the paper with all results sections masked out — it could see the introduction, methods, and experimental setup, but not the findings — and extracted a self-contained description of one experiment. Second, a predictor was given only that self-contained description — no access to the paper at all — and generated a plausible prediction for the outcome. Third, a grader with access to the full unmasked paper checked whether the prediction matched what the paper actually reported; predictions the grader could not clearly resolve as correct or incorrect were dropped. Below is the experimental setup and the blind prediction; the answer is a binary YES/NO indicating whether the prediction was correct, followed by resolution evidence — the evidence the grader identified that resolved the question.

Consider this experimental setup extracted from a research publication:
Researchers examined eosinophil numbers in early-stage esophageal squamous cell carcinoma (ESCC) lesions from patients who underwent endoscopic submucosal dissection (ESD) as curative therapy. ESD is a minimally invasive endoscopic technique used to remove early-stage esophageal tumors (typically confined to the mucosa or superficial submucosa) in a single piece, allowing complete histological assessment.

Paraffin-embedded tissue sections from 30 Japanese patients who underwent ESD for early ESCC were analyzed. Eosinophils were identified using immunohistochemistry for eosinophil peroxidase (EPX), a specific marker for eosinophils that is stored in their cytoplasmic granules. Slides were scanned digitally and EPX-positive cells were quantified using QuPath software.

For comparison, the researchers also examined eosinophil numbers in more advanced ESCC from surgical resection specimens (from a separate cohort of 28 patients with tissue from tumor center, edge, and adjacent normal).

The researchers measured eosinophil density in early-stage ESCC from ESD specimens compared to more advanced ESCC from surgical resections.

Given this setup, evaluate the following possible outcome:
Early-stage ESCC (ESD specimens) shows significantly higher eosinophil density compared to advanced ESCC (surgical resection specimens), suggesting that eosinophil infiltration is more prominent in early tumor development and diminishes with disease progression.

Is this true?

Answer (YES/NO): YES